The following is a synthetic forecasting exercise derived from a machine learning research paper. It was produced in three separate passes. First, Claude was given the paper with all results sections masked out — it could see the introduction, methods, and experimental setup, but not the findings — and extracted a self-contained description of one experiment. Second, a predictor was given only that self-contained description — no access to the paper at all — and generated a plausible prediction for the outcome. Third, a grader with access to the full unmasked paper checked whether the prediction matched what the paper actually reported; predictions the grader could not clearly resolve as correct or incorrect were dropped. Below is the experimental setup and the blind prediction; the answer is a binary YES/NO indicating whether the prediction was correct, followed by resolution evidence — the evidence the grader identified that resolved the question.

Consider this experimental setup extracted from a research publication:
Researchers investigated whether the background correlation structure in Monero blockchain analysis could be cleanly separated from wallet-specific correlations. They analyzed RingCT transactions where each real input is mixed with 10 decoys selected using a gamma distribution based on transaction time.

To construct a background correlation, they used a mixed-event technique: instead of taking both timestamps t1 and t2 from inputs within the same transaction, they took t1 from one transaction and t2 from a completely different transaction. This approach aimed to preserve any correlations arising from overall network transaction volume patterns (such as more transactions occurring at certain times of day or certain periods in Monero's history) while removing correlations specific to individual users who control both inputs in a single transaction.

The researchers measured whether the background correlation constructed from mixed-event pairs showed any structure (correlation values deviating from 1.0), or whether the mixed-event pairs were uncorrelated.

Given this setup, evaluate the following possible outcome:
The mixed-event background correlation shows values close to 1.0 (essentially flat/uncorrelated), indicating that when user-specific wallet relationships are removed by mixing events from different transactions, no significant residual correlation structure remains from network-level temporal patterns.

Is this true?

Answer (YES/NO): NO